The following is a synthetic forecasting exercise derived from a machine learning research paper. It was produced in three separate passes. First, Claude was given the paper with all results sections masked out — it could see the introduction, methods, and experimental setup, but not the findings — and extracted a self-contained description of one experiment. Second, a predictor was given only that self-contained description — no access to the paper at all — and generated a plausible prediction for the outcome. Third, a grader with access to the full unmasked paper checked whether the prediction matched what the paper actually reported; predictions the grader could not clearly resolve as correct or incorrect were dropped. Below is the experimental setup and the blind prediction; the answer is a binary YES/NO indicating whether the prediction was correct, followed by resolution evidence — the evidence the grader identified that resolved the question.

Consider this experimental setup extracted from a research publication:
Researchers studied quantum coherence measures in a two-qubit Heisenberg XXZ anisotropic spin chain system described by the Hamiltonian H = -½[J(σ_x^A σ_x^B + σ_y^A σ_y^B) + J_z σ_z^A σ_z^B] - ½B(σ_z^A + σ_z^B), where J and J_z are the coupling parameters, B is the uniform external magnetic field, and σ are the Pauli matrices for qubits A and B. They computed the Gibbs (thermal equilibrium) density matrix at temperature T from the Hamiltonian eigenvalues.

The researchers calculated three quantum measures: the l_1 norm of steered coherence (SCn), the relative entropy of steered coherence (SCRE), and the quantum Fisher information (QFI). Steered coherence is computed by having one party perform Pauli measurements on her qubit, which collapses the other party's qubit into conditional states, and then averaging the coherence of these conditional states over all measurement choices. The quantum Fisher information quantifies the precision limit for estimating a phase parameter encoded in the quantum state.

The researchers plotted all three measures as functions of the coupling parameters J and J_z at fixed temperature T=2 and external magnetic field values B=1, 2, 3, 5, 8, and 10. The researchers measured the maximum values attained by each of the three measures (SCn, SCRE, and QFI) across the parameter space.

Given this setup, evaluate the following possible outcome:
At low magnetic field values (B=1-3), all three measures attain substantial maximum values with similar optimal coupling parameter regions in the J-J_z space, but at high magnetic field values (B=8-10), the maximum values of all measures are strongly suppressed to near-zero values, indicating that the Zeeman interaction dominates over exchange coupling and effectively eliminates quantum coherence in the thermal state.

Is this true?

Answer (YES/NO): NO